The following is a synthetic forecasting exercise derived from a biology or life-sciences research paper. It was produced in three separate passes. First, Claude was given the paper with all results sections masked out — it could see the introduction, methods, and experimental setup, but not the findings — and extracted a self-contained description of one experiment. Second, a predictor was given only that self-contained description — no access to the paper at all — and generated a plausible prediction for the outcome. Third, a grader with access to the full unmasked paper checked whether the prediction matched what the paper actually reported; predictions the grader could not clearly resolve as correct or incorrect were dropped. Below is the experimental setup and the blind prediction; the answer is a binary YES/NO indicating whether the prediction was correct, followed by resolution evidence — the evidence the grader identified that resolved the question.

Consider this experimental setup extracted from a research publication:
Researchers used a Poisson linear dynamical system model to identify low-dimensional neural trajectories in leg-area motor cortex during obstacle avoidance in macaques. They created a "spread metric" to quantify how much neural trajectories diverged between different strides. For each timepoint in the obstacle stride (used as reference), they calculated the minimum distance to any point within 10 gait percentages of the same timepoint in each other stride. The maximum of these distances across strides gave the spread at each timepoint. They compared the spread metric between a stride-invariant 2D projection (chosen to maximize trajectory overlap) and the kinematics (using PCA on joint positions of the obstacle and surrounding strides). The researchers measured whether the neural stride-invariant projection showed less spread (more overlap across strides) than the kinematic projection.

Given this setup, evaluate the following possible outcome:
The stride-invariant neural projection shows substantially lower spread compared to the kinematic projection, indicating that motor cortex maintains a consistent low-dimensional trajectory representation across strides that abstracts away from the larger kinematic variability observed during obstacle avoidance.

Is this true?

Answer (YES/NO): YES